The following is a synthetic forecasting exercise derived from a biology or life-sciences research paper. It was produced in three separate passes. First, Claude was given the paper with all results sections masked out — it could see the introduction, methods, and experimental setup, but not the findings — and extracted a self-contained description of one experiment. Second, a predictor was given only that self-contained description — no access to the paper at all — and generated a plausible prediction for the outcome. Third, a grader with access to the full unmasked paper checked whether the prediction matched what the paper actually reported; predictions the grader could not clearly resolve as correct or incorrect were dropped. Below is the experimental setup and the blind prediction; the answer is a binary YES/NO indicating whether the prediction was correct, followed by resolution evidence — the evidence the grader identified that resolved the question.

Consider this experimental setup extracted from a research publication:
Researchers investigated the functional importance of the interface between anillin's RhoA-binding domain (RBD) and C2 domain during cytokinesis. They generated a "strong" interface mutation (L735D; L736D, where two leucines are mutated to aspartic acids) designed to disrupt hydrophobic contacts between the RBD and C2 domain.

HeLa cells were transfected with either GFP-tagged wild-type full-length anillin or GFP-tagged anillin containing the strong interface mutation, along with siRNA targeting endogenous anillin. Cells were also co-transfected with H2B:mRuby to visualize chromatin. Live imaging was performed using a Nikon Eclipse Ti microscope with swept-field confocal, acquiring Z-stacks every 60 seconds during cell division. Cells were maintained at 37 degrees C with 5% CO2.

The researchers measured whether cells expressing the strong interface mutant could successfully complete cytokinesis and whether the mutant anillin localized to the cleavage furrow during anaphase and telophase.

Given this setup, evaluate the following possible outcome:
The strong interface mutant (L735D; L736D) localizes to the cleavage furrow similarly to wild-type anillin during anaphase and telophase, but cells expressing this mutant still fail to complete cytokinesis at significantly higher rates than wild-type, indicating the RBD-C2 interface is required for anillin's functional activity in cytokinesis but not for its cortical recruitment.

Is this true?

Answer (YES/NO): NO